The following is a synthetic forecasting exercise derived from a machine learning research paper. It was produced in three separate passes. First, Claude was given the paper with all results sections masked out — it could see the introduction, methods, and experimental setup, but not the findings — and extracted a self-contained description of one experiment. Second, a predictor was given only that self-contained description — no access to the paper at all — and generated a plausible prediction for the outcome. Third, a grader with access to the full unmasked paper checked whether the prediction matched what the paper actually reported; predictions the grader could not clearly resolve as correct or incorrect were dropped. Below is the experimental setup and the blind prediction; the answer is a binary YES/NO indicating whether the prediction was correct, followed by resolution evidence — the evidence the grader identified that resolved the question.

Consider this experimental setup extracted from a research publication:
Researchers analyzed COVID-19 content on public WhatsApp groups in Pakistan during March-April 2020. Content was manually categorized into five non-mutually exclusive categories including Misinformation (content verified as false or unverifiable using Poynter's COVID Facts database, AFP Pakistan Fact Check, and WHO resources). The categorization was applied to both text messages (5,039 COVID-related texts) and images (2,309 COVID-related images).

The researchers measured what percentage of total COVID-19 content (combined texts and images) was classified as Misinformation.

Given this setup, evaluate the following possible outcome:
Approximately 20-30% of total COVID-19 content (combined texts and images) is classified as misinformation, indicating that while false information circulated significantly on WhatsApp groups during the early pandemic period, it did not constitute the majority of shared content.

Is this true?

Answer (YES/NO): NO